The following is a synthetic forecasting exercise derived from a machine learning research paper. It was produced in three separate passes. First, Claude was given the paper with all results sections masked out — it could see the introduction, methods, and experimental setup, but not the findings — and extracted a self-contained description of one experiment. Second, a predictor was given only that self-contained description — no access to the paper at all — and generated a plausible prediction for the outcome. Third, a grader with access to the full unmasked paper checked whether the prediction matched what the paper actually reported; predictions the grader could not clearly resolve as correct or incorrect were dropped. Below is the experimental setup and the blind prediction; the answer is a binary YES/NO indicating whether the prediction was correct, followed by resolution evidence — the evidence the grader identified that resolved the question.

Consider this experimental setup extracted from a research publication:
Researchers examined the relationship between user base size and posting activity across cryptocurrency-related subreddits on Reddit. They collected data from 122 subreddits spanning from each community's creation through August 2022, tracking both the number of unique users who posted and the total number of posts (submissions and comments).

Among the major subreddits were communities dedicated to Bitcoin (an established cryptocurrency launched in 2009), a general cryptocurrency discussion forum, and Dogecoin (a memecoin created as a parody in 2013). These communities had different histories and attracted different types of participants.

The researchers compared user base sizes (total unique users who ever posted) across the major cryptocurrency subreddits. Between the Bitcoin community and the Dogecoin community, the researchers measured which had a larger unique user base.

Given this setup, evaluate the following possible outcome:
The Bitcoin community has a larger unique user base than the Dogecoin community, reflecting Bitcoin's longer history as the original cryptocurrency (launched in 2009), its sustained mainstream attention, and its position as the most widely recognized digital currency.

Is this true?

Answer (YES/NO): NO